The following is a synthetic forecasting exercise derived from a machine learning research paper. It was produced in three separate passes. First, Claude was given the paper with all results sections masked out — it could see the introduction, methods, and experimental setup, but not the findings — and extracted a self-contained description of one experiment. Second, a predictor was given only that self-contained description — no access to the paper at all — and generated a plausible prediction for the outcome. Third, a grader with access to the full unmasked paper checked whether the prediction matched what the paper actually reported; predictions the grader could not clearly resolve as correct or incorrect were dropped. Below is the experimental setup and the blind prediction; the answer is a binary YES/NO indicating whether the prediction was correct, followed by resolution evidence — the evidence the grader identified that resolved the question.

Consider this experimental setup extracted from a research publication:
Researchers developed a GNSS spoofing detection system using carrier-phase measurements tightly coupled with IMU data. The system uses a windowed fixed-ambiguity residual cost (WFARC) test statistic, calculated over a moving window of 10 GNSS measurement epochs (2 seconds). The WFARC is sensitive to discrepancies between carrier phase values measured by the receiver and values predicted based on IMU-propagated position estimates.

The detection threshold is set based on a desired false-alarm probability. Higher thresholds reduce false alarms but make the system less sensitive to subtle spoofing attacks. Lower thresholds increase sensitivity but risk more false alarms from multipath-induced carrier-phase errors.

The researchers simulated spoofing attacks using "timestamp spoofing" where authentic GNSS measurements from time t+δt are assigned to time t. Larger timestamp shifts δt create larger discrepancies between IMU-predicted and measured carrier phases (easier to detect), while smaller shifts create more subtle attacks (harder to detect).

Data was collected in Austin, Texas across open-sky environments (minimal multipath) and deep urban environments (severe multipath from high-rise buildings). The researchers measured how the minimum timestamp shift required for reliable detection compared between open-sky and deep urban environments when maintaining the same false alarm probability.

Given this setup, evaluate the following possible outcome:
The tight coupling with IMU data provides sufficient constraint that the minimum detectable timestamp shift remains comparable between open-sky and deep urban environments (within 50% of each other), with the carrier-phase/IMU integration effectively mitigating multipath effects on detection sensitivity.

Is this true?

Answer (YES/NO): NO